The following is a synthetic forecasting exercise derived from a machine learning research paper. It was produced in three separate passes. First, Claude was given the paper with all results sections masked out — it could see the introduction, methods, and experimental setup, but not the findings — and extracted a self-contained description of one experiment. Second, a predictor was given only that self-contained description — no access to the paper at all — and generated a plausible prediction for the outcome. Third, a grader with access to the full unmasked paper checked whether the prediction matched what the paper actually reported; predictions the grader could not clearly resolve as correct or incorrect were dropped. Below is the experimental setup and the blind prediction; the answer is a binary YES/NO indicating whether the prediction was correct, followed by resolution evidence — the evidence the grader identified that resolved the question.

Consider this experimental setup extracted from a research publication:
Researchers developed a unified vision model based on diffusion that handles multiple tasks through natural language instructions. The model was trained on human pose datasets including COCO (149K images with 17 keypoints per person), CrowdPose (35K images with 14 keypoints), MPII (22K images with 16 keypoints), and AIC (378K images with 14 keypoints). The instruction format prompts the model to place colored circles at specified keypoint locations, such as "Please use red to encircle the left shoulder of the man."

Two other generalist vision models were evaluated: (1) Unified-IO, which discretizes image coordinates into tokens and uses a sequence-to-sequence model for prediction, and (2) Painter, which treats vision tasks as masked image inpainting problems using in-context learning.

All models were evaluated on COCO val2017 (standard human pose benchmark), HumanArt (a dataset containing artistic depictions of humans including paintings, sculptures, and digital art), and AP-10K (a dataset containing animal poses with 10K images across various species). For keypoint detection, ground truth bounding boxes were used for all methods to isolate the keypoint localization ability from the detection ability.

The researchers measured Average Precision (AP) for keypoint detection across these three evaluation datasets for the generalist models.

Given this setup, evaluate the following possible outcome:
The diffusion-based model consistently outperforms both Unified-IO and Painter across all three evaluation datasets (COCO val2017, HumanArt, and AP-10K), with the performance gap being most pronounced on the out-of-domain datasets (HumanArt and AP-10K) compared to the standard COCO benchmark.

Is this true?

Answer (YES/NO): NO